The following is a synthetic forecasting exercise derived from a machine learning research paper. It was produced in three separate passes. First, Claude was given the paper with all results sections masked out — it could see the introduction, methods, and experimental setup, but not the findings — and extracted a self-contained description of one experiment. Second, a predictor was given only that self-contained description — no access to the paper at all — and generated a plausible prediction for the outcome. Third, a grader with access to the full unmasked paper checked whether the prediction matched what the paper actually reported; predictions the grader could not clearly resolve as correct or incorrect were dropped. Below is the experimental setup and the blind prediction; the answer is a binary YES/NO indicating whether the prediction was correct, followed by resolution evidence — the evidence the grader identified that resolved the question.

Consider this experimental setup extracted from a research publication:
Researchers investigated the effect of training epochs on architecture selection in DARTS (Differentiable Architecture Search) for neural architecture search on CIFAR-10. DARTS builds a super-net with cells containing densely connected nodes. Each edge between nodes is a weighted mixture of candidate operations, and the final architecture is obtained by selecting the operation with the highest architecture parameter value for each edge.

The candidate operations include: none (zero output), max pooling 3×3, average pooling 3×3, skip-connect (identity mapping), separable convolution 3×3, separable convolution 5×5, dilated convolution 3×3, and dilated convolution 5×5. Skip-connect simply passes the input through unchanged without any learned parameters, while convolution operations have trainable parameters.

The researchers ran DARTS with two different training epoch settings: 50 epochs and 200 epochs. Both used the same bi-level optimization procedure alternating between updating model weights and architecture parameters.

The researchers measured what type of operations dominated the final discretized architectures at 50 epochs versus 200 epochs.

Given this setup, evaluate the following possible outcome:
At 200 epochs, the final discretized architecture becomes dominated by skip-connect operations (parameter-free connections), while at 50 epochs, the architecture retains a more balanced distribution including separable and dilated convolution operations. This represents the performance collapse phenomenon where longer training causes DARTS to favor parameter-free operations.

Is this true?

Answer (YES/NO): YES